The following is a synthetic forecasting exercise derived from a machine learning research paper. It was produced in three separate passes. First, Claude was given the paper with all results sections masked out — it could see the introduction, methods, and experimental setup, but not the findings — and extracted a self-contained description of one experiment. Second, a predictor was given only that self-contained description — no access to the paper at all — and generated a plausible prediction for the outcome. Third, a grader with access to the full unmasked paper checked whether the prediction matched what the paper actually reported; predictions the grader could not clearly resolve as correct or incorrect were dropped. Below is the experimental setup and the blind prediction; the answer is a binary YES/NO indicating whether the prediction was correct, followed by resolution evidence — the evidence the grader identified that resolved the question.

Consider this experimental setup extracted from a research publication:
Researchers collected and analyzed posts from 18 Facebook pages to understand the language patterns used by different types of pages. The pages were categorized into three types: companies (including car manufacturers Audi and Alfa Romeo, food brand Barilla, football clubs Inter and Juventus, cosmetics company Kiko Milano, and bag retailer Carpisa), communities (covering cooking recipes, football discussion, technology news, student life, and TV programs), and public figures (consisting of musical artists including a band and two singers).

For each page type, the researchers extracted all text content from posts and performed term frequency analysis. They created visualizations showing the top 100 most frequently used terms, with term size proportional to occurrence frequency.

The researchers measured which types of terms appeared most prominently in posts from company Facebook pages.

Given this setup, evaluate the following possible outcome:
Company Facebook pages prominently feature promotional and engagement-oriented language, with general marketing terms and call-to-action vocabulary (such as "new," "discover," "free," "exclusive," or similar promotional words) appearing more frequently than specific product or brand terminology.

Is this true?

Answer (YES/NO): NO